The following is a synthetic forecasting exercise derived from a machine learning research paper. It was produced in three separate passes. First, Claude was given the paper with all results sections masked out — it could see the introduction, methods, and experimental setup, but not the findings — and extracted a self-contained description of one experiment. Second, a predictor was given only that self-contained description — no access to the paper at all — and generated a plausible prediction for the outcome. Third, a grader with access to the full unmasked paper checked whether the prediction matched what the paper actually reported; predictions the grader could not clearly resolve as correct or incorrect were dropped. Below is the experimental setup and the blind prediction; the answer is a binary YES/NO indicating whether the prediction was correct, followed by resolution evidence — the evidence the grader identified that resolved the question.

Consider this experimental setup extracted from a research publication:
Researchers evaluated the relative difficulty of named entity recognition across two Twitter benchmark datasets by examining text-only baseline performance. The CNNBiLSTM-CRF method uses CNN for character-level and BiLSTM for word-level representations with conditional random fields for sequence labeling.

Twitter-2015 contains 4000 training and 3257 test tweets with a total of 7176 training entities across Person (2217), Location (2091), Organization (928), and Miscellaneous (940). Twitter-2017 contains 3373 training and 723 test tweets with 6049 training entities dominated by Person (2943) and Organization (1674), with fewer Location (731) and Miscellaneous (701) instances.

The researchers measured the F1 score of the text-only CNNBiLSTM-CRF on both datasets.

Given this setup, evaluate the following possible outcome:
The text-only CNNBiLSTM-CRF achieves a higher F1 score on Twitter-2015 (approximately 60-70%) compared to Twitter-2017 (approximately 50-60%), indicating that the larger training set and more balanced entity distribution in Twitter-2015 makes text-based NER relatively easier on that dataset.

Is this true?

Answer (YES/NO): NO